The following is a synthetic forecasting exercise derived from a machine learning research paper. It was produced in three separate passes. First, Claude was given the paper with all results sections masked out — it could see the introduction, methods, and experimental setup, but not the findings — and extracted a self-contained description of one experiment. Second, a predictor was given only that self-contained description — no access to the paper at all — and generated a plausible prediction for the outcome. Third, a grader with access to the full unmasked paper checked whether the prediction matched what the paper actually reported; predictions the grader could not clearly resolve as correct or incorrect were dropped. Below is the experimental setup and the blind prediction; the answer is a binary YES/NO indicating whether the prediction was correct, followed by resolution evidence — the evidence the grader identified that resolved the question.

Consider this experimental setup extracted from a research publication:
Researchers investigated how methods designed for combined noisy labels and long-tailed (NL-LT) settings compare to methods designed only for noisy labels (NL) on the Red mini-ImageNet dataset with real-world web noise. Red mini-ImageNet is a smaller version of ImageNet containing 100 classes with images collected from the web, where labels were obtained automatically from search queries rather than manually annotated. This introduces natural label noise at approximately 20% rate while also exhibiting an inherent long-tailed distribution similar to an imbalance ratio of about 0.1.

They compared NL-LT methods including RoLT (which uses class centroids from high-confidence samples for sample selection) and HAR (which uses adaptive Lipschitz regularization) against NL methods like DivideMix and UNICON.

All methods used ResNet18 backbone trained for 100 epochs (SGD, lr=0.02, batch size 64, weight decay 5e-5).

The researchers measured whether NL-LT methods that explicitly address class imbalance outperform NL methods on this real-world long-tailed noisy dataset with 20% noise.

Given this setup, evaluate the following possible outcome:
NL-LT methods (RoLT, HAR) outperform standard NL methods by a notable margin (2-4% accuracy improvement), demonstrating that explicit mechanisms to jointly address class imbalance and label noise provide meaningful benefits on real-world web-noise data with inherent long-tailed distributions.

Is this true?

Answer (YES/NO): NO